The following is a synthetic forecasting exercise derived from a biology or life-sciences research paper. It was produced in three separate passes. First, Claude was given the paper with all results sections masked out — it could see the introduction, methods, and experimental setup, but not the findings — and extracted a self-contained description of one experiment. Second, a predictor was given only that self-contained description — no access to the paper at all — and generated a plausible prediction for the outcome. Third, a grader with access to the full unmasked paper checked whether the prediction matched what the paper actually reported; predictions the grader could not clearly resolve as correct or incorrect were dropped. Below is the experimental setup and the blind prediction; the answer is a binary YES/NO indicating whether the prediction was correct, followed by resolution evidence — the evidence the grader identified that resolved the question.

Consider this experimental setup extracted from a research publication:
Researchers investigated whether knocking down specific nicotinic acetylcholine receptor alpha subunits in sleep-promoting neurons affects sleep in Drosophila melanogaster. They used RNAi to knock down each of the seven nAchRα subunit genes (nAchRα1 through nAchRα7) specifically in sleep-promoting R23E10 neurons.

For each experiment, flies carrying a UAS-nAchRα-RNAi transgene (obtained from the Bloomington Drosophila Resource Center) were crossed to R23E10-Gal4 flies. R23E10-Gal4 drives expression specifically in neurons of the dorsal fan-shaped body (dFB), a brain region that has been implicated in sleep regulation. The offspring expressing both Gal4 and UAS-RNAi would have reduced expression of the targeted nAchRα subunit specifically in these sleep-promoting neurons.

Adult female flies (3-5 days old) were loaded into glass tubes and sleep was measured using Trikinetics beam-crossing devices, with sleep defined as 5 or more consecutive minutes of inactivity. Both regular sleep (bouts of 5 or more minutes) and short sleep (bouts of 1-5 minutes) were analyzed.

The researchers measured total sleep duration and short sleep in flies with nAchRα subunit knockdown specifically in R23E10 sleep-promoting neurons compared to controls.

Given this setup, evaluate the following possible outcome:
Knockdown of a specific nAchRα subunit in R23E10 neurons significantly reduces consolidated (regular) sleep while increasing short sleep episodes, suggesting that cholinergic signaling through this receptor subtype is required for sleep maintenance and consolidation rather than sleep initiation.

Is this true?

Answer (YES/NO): YES